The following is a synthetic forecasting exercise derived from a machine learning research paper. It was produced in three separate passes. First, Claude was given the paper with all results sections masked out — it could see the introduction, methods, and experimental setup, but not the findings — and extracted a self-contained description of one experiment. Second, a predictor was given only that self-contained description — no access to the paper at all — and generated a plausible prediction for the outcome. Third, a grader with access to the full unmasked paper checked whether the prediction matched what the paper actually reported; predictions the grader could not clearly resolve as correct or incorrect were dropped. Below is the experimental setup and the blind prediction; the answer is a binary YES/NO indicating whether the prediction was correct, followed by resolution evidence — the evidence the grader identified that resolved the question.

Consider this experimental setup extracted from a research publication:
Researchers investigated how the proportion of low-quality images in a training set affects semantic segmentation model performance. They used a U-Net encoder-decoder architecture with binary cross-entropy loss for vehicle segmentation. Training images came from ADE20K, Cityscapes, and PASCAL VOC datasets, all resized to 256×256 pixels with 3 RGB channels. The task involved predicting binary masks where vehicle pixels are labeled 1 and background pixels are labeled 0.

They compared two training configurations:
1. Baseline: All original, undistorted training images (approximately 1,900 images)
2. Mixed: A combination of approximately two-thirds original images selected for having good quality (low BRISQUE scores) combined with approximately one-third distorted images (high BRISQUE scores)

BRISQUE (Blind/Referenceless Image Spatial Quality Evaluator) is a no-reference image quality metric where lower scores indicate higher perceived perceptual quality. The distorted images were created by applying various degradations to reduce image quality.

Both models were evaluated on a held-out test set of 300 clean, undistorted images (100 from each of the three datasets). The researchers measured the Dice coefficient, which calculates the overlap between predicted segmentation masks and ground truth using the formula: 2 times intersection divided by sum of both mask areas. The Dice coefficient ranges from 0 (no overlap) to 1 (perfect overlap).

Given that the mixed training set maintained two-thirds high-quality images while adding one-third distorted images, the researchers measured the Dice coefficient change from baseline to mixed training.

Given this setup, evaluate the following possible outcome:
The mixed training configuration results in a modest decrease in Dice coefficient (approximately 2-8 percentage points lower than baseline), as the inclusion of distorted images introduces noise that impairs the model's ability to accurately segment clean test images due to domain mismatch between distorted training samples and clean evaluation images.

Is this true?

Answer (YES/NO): YES